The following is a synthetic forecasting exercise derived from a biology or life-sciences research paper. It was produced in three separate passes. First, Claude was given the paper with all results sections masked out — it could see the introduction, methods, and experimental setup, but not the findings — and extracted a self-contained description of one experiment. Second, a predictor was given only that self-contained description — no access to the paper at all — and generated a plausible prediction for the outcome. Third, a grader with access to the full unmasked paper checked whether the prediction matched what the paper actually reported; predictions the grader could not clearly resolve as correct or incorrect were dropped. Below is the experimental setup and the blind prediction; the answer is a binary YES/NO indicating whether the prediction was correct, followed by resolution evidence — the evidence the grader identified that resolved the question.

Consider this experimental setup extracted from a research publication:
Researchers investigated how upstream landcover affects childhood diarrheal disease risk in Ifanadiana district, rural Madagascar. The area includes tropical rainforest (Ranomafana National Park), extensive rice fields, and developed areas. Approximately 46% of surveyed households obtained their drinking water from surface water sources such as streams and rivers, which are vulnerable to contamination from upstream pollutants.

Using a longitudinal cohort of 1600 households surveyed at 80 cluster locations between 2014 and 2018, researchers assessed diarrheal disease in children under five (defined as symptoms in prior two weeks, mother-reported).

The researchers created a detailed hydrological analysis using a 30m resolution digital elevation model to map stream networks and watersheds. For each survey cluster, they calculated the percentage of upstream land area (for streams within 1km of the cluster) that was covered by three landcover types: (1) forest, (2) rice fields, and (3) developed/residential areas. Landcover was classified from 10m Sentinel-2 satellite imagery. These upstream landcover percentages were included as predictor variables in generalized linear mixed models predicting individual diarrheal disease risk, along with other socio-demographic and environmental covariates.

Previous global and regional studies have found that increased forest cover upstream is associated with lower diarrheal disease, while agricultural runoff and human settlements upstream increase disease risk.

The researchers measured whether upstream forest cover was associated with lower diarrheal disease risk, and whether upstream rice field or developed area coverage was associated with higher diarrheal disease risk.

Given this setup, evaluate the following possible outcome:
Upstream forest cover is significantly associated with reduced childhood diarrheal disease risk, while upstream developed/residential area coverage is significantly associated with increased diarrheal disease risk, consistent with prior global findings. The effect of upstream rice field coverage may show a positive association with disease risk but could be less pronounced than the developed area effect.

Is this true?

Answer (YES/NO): NO